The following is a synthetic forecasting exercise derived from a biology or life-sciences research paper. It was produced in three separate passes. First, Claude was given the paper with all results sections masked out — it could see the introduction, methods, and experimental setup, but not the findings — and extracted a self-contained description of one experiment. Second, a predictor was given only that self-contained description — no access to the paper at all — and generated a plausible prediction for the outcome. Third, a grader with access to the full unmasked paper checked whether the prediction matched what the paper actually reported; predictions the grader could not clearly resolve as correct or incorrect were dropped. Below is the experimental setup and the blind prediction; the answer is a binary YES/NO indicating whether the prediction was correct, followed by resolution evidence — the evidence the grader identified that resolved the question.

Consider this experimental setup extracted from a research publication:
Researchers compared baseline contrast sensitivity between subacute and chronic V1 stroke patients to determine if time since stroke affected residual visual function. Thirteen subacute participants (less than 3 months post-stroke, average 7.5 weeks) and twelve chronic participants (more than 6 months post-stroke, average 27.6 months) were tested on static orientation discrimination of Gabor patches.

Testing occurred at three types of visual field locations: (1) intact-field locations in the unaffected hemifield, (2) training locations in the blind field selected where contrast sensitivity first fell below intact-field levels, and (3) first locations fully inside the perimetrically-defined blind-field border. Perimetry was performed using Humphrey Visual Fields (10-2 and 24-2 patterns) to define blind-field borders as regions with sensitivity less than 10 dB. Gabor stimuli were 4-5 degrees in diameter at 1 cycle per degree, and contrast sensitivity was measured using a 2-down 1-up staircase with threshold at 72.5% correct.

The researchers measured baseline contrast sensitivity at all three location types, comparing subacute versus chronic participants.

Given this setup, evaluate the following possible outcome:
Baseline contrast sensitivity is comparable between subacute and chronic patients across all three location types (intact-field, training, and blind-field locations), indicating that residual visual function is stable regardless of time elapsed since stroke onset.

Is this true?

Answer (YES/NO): YES